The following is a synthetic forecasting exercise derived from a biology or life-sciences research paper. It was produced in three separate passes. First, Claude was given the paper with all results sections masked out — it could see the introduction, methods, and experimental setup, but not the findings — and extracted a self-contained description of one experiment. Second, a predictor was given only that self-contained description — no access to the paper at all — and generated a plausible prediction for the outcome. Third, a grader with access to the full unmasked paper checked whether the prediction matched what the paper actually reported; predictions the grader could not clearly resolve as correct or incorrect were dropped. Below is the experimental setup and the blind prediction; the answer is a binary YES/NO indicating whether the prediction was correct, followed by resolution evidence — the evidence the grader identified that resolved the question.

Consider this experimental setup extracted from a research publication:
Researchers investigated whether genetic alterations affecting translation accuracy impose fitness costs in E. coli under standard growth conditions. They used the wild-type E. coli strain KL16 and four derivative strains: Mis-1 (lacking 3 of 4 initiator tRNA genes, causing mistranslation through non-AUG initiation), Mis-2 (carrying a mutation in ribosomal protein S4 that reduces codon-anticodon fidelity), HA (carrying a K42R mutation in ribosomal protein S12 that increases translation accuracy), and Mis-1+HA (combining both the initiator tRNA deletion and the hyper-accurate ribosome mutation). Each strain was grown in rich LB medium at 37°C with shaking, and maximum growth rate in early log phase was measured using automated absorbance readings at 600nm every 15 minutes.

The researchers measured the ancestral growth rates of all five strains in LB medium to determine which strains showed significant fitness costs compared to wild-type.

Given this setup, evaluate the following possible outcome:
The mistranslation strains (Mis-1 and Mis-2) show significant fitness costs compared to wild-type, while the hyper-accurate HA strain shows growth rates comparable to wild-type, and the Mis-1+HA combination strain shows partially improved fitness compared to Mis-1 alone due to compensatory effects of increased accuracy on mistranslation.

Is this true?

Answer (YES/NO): NO